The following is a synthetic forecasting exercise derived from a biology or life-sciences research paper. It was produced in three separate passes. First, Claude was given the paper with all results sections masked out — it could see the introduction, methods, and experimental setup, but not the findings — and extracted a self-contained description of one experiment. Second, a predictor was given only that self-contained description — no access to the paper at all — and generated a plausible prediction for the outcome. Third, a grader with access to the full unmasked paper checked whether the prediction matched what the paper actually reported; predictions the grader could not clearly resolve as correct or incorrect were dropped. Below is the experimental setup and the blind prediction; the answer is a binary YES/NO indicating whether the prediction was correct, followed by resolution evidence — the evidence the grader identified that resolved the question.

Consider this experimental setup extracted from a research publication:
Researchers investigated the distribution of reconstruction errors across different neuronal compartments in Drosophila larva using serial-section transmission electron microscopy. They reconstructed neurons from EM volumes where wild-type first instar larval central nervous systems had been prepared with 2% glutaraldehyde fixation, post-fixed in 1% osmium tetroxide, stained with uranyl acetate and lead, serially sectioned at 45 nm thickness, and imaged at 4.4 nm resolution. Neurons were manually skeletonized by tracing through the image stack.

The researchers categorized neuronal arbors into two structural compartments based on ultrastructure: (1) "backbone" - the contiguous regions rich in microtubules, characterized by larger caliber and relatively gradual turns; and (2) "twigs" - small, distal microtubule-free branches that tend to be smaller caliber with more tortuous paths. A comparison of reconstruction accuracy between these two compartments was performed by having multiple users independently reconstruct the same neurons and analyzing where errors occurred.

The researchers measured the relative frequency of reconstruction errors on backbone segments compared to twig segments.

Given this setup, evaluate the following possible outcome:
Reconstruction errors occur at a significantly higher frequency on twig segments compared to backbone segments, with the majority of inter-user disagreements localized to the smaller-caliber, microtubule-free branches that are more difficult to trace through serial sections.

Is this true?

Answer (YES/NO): YES